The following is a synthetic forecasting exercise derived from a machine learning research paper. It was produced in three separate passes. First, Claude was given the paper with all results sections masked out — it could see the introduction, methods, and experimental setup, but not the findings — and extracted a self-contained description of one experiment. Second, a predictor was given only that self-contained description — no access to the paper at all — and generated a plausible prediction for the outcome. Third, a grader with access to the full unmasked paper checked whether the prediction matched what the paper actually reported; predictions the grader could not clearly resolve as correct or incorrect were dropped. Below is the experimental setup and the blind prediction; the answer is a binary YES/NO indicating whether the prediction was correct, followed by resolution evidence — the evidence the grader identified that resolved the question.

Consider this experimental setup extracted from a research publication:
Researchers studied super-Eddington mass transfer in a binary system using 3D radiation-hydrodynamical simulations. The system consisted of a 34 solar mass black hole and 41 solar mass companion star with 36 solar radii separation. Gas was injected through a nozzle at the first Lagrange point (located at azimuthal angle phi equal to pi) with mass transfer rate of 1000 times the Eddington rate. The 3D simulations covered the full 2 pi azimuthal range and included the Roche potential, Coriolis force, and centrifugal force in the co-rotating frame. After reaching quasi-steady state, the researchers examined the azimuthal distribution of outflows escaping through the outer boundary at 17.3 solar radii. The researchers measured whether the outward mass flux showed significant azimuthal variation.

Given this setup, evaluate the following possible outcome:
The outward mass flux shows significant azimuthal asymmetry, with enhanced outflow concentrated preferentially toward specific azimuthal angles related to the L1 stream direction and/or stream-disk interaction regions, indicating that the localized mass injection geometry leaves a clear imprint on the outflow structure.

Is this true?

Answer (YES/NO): YES